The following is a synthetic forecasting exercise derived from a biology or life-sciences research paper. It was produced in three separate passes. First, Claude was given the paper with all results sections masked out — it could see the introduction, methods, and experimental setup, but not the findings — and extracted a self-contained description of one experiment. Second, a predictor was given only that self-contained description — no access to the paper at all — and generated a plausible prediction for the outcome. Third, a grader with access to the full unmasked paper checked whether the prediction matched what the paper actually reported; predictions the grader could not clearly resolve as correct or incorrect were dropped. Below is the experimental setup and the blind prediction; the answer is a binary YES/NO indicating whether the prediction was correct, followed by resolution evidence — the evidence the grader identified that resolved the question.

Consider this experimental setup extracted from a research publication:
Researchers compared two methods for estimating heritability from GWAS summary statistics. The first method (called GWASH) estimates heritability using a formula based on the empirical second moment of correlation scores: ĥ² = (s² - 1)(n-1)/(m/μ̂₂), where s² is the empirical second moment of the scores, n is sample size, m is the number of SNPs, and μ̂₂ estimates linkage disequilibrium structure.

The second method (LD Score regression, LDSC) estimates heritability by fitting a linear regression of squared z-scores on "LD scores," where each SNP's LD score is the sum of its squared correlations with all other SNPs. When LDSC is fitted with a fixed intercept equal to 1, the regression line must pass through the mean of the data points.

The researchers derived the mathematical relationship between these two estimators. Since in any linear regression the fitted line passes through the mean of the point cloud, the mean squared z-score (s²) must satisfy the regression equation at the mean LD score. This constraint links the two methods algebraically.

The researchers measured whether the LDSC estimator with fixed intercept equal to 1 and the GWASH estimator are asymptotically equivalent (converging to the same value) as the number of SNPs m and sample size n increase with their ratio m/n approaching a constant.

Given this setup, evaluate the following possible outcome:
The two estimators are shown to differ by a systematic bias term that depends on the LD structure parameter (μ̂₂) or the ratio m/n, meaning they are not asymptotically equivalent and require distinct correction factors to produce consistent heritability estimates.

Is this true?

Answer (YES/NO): NO